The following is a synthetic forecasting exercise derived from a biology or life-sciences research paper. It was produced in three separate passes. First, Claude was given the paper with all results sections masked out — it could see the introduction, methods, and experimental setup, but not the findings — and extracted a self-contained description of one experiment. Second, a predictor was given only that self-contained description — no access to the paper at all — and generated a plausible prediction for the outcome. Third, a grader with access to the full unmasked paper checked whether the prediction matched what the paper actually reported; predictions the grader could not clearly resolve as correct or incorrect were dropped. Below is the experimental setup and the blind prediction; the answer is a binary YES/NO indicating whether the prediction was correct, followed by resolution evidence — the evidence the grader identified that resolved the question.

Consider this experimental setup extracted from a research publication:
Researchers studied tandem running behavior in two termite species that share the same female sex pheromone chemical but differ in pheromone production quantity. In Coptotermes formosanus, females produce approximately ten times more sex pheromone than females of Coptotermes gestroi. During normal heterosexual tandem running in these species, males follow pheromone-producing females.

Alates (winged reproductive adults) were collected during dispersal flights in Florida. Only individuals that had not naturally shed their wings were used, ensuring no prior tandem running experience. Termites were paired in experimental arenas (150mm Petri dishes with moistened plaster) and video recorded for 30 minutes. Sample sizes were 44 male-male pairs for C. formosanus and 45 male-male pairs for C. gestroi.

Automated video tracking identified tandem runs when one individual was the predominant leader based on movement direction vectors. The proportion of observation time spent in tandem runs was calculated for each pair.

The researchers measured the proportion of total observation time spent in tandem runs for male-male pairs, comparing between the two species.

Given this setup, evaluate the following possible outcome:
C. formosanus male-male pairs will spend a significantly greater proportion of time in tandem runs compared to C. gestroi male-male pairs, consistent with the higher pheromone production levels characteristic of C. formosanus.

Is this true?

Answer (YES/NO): NO